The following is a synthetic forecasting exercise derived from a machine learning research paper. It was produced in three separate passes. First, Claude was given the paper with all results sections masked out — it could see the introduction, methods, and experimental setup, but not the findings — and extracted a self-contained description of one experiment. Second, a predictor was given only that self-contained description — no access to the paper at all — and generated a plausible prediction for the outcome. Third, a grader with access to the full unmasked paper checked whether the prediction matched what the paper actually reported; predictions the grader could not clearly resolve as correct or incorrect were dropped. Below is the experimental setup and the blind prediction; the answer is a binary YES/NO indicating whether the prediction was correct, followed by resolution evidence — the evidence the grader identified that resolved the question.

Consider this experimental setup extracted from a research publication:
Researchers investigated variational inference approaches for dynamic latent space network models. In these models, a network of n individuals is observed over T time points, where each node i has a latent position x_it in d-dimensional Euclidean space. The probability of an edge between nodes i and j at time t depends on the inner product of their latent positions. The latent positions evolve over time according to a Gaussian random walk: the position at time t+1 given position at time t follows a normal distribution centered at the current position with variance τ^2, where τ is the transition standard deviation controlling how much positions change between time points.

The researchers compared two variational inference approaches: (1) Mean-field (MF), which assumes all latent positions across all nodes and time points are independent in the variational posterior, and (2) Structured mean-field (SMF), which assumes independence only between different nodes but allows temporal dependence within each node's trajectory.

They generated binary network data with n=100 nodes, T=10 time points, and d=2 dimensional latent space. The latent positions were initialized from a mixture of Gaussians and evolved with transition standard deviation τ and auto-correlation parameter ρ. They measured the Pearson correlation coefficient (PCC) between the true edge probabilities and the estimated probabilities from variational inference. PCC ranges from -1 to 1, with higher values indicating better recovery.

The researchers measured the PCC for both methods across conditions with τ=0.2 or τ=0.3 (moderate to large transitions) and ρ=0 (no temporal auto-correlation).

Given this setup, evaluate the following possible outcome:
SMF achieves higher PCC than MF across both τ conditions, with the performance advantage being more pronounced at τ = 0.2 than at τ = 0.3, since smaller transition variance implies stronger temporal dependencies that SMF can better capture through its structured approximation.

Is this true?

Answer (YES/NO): NO